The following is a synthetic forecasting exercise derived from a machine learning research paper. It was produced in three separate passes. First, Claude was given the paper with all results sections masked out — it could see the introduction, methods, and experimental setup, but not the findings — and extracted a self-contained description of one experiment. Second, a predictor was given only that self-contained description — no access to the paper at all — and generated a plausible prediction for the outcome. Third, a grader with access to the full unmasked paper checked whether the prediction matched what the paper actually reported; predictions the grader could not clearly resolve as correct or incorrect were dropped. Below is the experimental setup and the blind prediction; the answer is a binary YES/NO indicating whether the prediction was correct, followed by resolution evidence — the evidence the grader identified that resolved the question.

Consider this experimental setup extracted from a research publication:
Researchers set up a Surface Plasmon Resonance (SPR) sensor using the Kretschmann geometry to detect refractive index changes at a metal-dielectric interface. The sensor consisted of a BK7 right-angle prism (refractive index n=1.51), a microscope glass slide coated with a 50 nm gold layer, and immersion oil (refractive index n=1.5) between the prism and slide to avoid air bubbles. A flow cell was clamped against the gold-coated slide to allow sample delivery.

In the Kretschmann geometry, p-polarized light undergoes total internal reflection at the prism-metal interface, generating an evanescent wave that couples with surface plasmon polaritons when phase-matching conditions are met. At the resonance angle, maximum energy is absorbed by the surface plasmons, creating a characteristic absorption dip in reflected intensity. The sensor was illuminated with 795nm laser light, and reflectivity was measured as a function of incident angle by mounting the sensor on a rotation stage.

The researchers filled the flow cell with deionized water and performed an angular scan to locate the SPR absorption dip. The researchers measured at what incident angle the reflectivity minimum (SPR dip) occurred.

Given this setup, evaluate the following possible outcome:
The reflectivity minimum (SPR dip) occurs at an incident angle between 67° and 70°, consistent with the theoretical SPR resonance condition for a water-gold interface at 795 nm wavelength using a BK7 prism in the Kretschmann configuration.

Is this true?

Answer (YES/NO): NO